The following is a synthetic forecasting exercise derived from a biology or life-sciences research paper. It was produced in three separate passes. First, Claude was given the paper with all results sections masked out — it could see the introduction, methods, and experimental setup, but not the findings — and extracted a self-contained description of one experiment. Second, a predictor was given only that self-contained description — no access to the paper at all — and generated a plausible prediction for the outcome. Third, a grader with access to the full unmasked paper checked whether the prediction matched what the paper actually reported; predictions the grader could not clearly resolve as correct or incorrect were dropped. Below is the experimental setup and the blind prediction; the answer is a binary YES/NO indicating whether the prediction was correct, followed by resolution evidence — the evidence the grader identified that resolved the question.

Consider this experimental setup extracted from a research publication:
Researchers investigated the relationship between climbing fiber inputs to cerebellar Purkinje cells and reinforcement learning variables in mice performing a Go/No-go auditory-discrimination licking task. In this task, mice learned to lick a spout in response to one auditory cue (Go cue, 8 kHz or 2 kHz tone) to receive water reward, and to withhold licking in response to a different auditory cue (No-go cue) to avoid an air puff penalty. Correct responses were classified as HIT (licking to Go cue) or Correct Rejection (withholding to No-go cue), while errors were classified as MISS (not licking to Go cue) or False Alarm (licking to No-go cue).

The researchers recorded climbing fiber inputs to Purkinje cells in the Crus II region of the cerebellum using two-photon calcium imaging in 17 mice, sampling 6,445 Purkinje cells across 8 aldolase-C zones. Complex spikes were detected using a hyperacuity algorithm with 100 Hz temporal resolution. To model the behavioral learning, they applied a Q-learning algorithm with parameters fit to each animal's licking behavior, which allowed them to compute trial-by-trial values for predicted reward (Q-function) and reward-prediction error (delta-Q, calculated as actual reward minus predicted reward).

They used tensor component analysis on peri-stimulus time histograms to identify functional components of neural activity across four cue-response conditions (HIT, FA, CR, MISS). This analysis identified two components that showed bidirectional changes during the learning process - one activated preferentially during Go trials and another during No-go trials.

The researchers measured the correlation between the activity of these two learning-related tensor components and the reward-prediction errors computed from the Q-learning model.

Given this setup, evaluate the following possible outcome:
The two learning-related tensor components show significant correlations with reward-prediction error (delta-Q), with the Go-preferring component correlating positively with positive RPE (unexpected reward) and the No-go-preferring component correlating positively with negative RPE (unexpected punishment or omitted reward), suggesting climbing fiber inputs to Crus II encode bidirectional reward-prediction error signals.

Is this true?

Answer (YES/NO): NO